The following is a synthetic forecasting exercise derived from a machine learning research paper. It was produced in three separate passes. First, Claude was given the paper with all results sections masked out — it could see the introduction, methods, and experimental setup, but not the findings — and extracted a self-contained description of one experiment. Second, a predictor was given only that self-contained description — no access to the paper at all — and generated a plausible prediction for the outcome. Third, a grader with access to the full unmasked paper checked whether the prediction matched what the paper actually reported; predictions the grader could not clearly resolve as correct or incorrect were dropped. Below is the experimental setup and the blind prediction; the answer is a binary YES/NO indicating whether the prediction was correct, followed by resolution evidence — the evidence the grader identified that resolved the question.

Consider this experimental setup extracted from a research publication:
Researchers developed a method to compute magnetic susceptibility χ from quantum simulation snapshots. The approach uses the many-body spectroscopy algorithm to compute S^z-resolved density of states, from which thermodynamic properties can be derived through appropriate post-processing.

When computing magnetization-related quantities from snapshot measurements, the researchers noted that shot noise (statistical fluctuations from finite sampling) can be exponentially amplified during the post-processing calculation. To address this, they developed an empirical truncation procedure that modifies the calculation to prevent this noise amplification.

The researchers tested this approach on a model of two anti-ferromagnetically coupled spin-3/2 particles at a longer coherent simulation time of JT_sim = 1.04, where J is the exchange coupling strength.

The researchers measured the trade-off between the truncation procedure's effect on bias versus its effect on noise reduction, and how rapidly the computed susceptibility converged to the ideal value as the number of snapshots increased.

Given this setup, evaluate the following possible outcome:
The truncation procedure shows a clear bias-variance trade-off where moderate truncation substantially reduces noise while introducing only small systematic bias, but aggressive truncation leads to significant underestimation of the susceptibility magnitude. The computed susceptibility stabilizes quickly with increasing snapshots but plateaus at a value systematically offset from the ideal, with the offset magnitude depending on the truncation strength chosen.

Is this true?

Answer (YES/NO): NO